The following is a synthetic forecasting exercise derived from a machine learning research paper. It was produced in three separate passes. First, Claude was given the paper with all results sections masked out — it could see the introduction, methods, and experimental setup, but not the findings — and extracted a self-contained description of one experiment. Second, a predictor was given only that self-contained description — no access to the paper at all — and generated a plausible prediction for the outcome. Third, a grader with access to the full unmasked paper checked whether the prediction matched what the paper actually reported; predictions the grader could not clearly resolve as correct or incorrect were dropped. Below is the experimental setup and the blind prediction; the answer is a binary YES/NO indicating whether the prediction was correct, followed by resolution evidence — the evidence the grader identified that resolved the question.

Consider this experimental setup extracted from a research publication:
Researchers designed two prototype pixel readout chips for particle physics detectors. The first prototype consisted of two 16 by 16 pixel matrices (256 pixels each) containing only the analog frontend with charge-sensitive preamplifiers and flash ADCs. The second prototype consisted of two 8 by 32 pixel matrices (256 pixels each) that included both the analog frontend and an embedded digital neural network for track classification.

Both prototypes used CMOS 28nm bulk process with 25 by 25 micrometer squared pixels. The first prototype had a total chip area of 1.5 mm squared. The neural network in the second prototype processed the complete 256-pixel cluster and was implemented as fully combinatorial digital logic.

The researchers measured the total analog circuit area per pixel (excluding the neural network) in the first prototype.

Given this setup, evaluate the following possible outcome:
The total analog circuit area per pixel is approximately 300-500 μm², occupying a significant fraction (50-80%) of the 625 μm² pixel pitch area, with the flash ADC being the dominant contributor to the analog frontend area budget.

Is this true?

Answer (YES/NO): NO